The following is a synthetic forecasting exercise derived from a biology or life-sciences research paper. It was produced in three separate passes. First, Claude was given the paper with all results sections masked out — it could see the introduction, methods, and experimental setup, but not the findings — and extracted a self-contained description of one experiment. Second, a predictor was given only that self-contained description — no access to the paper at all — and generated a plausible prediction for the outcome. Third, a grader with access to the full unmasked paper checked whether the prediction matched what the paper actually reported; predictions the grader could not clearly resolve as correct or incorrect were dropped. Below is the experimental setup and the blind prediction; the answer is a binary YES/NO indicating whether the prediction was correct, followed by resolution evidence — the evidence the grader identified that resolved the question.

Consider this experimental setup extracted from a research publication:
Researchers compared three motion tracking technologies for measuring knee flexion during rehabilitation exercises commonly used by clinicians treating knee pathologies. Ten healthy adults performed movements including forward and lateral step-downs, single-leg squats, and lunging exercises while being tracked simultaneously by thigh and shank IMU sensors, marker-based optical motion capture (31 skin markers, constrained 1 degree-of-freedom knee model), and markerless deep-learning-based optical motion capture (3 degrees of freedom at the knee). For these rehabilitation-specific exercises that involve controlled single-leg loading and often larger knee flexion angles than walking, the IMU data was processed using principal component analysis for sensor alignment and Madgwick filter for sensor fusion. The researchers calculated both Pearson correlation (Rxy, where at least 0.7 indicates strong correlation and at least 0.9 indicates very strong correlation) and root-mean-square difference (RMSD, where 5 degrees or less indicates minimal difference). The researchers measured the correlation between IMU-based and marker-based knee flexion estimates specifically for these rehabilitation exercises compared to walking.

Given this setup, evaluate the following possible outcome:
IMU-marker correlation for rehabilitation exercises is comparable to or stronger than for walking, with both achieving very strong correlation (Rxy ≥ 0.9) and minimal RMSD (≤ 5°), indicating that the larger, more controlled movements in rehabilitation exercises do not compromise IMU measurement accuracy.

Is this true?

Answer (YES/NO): NO